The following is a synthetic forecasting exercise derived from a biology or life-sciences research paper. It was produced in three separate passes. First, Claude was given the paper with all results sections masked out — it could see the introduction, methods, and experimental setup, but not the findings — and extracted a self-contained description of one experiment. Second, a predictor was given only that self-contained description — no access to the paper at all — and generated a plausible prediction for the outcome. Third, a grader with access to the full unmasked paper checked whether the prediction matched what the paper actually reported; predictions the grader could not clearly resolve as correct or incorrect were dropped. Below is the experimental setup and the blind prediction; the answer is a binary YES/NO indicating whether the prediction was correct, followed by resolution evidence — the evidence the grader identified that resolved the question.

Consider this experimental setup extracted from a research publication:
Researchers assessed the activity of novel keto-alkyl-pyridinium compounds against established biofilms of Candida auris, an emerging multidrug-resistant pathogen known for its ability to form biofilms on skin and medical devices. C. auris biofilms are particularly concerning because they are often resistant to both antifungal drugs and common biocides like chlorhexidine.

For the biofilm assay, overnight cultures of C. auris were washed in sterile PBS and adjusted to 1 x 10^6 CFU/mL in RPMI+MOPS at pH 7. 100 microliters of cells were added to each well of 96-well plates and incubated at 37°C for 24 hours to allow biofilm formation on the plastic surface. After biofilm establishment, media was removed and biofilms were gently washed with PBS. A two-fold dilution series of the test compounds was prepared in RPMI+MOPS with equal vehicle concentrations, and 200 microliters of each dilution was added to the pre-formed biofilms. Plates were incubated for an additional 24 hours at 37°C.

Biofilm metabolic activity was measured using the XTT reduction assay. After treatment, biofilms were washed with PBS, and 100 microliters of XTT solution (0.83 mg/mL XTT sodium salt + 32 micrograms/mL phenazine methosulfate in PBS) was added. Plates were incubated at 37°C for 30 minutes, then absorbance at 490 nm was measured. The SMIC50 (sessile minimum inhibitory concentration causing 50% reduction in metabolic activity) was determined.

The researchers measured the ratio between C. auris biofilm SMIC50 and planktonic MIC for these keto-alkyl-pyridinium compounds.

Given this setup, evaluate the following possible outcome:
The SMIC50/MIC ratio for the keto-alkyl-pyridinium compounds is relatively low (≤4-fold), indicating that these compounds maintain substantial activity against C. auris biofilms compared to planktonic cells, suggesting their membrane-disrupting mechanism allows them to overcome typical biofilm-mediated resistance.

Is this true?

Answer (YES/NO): YES